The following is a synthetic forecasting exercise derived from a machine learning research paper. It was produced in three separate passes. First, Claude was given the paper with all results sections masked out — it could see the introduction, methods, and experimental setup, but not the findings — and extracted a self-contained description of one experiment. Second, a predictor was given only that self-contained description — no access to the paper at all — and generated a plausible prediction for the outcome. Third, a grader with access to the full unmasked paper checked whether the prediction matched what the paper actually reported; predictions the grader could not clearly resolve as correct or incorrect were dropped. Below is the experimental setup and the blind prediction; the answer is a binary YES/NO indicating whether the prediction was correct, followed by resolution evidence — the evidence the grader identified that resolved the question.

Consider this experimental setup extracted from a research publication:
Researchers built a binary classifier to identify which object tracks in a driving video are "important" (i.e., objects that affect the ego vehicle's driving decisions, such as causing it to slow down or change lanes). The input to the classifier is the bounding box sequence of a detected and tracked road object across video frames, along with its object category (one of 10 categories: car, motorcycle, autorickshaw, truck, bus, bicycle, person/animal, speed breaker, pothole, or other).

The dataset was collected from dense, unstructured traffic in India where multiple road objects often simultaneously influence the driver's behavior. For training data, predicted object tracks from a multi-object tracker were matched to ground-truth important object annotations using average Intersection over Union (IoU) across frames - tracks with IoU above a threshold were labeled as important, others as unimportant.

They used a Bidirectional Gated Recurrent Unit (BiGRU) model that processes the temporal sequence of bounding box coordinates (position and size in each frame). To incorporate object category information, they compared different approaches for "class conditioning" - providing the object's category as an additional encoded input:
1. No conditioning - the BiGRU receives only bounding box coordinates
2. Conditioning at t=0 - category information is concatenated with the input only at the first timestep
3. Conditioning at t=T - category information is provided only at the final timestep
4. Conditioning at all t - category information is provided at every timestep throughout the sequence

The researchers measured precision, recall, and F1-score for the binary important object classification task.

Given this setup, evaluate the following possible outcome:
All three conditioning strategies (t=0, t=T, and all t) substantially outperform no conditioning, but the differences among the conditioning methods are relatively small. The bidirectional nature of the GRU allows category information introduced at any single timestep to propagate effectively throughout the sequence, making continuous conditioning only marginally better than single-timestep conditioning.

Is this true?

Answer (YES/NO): NO